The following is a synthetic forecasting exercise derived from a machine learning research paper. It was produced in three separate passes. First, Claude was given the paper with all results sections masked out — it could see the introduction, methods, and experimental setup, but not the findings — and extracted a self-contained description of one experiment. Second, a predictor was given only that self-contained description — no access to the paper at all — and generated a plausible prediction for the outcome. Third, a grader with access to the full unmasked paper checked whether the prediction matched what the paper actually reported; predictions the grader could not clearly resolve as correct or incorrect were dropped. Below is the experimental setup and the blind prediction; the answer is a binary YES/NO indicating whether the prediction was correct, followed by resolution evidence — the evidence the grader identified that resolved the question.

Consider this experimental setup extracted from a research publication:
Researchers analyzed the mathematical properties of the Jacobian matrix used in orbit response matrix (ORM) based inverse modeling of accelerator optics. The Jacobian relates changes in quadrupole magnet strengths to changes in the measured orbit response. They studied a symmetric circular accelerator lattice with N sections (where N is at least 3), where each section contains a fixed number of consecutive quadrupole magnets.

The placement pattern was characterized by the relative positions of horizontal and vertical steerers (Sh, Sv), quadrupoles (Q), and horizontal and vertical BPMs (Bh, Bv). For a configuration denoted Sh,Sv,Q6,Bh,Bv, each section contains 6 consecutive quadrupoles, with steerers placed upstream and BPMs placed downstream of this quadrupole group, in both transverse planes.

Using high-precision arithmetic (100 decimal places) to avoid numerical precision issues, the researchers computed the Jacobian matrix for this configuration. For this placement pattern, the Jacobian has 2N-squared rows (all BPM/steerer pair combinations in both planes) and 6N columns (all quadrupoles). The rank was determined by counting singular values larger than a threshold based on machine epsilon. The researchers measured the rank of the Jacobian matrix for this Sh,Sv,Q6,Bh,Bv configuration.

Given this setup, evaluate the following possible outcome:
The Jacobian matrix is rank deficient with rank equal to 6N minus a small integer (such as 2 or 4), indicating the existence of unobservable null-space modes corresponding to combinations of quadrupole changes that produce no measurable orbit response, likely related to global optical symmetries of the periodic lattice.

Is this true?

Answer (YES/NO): YES